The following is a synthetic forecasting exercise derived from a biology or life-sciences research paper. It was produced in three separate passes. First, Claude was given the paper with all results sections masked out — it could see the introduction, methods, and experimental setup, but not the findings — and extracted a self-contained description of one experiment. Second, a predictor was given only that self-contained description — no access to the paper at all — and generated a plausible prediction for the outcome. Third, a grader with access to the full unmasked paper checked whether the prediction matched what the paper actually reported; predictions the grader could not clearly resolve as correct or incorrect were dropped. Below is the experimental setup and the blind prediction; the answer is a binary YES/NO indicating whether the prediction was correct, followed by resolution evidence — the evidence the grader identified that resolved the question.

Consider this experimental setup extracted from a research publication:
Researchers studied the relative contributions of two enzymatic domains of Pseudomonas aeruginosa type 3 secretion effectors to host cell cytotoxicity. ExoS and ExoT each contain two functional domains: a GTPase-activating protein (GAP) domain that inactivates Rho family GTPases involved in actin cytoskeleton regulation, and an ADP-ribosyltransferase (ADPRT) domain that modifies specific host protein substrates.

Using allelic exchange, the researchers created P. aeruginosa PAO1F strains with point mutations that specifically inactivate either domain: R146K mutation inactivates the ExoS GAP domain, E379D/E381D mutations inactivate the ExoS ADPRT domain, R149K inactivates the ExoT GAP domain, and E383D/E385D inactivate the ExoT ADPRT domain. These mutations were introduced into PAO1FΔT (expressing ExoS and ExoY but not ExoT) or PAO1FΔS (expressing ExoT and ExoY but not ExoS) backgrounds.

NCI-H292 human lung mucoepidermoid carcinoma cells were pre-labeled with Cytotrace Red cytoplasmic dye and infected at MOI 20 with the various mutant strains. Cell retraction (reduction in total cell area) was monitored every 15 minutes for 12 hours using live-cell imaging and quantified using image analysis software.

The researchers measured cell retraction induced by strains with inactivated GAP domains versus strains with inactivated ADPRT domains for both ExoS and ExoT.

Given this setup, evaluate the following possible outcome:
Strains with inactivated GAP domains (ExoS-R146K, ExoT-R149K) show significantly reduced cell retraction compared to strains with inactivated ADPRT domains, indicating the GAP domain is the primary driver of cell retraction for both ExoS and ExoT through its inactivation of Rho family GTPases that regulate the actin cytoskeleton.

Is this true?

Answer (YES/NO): NO